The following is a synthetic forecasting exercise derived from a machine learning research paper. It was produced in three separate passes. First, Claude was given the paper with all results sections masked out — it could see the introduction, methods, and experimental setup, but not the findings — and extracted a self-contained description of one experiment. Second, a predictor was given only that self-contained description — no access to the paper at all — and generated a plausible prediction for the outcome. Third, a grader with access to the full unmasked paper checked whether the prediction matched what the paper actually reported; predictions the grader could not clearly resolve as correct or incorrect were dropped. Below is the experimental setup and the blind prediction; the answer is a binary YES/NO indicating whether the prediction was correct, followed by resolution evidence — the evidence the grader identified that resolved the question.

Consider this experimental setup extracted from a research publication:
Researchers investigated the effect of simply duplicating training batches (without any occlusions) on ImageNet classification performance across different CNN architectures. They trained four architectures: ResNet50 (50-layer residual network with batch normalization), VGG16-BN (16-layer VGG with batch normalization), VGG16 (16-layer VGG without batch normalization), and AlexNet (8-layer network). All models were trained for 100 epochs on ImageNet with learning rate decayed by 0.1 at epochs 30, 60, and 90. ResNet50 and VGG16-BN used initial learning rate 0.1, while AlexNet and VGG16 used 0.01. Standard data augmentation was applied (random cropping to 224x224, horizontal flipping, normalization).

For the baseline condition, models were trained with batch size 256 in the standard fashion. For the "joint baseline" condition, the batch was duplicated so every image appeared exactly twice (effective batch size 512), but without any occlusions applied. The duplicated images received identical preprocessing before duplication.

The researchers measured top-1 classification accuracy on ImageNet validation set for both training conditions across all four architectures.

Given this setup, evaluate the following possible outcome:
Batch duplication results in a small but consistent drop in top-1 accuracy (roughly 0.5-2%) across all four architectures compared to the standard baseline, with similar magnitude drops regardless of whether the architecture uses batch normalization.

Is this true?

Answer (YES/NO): NO